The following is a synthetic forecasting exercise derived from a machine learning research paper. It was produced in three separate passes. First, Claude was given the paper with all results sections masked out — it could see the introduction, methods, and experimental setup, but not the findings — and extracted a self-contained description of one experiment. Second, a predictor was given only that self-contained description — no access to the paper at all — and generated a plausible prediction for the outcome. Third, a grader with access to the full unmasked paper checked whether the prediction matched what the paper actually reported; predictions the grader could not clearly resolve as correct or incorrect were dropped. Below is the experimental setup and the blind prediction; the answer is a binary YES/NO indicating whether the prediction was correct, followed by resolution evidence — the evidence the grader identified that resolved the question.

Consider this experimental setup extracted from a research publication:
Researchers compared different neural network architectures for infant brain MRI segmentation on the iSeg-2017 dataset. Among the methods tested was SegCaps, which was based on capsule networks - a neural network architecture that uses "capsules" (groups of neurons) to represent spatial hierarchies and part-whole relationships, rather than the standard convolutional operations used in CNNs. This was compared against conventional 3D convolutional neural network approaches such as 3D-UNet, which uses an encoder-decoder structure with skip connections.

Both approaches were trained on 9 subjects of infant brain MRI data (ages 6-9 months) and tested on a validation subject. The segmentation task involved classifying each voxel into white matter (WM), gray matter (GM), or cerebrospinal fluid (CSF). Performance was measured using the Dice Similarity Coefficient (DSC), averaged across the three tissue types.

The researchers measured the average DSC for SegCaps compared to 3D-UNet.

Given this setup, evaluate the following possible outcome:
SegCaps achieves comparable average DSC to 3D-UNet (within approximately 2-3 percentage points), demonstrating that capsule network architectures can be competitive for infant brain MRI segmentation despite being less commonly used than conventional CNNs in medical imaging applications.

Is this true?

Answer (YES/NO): NO